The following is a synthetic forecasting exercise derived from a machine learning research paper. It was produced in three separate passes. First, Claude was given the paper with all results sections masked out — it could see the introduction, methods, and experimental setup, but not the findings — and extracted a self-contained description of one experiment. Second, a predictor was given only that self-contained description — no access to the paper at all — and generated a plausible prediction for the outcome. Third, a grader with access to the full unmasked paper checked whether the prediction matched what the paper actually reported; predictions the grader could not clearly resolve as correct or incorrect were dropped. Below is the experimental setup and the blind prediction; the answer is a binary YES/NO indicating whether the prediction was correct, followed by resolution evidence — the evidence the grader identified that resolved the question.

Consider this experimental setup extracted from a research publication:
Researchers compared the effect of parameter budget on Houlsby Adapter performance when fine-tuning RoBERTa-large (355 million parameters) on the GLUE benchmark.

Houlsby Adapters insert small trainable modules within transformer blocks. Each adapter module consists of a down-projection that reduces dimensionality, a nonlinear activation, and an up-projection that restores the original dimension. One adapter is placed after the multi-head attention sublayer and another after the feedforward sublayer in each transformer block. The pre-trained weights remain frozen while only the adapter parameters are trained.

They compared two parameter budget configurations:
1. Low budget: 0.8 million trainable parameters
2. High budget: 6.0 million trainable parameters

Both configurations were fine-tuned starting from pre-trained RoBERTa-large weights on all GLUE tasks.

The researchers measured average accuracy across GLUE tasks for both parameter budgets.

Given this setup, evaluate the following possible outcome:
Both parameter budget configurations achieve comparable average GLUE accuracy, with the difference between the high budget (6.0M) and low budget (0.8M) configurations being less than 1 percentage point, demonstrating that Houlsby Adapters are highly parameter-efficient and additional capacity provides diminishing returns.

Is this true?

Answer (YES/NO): NO